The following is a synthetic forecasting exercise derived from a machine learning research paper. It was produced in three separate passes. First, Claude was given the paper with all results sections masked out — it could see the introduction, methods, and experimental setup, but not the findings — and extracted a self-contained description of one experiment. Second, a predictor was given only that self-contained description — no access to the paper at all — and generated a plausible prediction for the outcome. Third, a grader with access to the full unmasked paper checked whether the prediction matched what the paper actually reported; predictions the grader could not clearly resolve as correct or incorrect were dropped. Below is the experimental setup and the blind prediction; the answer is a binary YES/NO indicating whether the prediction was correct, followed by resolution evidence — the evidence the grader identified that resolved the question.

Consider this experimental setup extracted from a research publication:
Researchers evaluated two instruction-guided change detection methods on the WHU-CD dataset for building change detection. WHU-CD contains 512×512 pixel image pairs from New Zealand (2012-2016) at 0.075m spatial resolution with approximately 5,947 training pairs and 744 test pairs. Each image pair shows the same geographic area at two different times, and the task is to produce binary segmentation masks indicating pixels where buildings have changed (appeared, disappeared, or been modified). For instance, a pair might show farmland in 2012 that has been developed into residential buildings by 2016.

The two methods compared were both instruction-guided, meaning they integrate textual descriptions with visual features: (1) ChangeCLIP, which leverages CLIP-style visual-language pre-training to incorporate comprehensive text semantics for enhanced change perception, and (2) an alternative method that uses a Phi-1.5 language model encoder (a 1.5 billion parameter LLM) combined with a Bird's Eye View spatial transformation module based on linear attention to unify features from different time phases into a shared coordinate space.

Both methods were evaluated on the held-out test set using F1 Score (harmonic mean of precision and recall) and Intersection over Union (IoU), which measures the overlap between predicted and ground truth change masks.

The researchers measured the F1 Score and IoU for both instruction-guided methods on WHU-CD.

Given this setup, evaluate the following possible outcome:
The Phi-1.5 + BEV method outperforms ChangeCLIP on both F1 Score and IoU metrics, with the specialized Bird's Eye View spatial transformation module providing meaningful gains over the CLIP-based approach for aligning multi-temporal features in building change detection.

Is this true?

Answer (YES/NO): NO